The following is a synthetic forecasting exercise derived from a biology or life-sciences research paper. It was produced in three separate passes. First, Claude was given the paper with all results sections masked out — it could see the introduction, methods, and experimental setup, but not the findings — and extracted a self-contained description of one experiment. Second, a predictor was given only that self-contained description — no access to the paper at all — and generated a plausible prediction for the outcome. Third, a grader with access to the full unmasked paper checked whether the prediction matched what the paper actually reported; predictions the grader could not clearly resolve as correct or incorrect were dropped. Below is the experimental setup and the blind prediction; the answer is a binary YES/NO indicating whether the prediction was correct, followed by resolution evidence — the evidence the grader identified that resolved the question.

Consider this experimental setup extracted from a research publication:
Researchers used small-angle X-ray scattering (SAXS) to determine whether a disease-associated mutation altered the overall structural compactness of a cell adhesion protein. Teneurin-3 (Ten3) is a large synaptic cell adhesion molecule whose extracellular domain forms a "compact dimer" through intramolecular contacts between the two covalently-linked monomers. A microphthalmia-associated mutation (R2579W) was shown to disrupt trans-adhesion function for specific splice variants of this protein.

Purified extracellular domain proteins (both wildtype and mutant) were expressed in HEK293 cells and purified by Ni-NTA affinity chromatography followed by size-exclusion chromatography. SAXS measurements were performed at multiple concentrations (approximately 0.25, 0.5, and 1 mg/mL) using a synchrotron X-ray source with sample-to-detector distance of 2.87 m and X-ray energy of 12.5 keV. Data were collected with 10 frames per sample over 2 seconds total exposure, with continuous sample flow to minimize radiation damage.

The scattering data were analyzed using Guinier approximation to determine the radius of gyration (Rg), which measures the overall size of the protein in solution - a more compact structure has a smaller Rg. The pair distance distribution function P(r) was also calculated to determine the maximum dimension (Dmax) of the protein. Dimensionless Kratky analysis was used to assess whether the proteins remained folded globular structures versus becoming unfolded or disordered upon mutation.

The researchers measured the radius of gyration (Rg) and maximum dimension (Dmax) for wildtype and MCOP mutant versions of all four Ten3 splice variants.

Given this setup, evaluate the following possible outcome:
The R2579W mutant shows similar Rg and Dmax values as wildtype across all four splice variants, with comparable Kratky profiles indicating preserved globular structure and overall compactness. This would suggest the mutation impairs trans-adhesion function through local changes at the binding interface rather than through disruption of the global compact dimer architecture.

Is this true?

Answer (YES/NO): NO